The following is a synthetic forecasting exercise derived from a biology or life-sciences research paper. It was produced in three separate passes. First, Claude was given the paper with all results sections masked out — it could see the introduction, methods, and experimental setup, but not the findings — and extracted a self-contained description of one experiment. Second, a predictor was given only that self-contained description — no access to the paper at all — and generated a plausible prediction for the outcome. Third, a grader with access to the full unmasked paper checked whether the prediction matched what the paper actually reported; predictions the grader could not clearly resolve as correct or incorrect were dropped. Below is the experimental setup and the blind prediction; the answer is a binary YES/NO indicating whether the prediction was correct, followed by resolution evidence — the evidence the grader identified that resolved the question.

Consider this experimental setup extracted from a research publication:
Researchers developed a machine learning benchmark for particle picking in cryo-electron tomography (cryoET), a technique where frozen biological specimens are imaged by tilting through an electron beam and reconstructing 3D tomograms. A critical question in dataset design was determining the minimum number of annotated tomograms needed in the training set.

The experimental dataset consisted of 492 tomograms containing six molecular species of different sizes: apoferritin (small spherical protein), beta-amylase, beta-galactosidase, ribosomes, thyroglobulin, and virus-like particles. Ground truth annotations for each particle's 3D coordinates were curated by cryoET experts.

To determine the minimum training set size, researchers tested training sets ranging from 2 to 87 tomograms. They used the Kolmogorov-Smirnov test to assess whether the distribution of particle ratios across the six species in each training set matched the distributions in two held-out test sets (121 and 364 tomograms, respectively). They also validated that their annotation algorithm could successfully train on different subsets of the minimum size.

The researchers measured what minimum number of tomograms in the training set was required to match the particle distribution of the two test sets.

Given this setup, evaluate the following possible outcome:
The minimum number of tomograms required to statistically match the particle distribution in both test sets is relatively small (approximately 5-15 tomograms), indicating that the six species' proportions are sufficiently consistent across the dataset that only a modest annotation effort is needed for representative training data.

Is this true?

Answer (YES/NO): YES